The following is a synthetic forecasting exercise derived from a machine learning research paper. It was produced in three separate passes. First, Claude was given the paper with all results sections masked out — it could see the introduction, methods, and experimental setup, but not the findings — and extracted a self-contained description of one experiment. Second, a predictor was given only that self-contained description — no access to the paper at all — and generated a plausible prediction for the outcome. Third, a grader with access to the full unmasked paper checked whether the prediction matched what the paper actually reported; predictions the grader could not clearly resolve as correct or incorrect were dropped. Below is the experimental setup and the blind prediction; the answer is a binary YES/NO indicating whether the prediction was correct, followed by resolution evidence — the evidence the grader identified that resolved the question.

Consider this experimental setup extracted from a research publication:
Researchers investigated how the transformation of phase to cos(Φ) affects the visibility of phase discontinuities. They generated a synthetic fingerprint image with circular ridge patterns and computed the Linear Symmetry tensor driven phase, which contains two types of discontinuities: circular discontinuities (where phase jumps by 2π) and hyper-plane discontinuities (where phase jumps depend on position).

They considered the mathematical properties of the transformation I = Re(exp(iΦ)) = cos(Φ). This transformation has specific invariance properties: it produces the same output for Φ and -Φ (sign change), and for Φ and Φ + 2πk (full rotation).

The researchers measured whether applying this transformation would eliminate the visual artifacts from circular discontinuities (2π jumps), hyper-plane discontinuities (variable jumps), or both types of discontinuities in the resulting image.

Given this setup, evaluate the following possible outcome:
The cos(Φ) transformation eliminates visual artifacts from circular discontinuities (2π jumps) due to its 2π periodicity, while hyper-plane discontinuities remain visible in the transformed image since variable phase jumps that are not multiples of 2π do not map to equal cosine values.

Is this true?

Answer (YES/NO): NO